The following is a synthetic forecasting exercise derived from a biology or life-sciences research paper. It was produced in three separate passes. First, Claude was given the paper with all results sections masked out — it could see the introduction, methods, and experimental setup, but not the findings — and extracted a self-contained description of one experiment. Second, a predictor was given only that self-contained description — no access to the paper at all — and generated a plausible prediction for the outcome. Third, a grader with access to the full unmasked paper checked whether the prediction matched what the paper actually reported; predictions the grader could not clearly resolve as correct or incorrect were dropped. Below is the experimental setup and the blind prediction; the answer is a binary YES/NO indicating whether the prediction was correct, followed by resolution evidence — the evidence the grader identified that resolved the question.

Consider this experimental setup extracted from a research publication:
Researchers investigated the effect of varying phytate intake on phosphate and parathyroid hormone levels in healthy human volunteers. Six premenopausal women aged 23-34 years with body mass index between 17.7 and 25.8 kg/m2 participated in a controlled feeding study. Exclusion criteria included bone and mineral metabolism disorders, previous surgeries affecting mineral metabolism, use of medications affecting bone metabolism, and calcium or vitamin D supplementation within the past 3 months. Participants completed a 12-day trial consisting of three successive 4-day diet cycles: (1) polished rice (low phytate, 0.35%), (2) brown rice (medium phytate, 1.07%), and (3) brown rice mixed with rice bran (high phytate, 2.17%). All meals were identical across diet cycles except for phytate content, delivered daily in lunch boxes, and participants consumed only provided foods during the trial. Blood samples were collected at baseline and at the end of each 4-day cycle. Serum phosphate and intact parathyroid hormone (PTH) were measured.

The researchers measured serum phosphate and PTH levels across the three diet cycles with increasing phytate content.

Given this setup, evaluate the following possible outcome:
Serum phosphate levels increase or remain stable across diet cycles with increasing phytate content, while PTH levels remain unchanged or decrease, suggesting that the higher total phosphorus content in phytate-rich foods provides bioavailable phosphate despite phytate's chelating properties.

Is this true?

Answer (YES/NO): NO